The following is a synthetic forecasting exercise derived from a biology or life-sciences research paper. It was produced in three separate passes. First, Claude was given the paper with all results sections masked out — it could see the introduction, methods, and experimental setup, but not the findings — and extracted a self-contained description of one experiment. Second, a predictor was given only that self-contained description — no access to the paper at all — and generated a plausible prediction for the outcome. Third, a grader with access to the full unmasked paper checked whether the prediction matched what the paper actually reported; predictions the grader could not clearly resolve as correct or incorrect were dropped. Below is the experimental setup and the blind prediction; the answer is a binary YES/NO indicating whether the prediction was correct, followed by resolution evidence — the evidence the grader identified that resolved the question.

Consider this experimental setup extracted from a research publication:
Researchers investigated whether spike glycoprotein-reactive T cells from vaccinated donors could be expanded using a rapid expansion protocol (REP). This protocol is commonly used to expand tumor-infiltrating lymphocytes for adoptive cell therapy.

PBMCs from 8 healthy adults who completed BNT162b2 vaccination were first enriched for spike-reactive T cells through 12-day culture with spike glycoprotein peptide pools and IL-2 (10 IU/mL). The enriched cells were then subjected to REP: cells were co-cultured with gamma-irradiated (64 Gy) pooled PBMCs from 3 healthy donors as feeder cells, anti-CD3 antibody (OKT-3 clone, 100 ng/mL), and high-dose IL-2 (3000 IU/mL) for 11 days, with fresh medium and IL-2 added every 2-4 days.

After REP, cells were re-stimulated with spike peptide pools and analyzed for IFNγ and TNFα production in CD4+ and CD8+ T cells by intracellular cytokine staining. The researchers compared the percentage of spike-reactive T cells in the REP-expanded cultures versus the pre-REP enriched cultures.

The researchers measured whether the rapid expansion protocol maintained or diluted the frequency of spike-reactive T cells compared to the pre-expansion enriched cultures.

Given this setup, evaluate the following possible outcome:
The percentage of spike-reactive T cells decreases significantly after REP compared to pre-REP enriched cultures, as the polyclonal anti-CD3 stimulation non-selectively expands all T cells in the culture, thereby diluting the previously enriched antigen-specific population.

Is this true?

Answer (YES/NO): NO